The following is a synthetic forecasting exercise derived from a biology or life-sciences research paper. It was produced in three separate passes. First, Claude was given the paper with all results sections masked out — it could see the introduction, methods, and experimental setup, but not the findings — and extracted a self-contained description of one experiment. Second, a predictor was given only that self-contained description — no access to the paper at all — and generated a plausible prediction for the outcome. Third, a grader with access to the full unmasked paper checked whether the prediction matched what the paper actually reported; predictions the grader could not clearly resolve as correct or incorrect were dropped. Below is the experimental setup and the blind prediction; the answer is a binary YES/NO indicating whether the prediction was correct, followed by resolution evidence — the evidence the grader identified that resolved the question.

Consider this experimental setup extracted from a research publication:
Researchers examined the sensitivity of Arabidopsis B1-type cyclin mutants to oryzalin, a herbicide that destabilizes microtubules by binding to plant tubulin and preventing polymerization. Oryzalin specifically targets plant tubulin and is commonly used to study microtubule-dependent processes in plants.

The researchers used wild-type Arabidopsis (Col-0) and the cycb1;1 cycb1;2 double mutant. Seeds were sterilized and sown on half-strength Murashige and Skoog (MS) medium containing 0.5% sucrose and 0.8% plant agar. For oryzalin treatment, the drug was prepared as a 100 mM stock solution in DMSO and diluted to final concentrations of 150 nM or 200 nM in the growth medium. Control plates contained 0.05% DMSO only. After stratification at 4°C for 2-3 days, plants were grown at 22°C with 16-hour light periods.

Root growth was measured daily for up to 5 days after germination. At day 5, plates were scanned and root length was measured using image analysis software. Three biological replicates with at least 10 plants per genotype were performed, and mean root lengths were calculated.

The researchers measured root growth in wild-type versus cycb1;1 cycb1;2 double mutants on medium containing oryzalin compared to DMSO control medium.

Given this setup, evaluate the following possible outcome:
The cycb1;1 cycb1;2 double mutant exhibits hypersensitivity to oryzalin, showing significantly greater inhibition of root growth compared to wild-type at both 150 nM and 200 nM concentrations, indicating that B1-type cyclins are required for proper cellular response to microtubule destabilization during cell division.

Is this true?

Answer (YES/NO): YES